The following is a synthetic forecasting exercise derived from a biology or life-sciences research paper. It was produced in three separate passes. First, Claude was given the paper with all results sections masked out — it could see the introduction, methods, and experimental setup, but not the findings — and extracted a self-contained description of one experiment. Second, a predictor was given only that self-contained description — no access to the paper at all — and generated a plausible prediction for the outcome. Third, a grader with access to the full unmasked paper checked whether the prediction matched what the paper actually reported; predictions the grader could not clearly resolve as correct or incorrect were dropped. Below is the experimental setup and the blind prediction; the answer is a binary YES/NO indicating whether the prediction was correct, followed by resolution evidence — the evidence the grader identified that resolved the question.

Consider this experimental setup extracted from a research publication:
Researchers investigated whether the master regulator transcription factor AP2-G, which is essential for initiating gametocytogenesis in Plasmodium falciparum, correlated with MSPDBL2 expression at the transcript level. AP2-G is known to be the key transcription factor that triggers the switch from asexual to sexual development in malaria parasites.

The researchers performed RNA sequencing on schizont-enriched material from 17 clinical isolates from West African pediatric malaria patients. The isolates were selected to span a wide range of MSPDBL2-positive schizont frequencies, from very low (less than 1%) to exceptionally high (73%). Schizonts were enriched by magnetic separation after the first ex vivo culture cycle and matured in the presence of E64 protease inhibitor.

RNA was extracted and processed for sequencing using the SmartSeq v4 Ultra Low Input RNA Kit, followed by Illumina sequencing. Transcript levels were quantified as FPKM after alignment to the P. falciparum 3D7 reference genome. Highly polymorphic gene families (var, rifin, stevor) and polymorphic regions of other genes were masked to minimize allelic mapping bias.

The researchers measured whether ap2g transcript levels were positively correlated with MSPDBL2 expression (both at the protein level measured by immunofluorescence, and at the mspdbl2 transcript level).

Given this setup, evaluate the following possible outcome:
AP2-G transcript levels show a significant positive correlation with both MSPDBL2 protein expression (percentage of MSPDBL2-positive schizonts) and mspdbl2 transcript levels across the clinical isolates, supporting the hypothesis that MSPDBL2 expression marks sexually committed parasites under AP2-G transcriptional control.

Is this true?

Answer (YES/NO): NO